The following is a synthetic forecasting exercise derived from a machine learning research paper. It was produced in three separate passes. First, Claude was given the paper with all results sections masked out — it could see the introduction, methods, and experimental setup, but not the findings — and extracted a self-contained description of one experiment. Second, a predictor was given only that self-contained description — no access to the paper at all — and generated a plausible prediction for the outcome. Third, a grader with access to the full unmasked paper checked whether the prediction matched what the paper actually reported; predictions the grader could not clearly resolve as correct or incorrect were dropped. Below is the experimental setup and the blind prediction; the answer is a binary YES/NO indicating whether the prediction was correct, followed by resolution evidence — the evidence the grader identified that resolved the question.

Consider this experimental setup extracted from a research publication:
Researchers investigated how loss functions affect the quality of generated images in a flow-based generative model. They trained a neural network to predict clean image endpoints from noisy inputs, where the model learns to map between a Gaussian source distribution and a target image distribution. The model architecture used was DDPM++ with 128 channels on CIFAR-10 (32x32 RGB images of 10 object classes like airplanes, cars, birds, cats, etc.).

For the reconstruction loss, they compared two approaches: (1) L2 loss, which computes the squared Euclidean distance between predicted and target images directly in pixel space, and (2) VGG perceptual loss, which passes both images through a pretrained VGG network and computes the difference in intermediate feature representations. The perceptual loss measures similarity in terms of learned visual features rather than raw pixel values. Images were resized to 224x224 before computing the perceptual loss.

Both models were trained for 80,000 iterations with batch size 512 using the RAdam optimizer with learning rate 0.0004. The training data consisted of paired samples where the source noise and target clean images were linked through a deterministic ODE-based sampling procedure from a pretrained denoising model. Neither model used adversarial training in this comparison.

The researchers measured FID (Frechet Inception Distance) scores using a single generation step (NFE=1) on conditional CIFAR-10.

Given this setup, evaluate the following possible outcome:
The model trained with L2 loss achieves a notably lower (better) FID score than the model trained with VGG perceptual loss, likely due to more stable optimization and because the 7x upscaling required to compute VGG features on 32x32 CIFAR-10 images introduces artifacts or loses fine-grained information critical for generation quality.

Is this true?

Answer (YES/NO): NO